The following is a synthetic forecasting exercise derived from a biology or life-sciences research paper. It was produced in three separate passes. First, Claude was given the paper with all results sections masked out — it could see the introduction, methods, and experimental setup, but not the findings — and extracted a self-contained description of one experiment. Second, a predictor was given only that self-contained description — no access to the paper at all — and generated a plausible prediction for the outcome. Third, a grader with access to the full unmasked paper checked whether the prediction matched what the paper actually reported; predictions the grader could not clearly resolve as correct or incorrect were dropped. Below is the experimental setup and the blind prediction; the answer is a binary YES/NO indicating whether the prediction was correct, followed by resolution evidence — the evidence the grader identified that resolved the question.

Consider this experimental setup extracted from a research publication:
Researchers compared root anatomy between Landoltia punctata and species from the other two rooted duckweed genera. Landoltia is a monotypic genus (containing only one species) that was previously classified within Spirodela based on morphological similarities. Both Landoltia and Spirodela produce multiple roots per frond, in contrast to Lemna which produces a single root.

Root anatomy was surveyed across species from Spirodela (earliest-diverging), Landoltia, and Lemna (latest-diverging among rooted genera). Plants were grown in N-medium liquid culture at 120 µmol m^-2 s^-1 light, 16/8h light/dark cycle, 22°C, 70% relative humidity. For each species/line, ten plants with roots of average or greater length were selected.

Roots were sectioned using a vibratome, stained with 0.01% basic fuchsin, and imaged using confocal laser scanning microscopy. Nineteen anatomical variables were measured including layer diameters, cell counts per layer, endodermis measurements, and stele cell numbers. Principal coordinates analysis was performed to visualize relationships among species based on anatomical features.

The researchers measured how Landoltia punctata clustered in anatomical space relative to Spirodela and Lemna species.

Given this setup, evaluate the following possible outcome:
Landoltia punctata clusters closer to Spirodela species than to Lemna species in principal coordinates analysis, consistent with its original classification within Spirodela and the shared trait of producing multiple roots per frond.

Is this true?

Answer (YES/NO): YES